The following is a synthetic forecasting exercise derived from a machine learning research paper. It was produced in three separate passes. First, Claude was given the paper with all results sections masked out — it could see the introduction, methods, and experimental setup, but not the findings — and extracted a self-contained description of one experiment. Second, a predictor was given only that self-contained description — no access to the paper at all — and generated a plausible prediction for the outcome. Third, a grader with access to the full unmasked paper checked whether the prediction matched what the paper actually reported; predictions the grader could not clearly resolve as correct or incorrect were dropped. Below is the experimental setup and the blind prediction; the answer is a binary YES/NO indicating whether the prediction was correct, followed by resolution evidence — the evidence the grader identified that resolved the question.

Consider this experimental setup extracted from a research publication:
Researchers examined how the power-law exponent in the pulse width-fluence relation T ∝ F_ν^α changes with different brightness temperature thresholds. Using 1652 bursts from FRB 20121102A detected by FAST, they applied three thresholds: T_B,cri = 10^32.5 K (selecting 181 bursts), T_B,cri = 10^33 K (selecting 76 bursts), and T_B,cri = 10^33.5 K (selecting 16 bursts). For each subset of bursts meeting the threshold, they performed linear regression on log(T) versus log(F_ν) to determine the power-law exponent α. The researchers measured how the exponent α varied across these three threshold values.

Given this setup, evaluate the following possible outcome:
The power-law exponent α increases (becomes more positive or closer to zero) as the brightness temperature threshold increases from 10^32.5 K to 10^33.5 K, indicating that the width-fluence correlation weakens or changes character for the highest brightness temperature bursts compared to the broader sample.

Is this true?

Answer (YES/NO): NO